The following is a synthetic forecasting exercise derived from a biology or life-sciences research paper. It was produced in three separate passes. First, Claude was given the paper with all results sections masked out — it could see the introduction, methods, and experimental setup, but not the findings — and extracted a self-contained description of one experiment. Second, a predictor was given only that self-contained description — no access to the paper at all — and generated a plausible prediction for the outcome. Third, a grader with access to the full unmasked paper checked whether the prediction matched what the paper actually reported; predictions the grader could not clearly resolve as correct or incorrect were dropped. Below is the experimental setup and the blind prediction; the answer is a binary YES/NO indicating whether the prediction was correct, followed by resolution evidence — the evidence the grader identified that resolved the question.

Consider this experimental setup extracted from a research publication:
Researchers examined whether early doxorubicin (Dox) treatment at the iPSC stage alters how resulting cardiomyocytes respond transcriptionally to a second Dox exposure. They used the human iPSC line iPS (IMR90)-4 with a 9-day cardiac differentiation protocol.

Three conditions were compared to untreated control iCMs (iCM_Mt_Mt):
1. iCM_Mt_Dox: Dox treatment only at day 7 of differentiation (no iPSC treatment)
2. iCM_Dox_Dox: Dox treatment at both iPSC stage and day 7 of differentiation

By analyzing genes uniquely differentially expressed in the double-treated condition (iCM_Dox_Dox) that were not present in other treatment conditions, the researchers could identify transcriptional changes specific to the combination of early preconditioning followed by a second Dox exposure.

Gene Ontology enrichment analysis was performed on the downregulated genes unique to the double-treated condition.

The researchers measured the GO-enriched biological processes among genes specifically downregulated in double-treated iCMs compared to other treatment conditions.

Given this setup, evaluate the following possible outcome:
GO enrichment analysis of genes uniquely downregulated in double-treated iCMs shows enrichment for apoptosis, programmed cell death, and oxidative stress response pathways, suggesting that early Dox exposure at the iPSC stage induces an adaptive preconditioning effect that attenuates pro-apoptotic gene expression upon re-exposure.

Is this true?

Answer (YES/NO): NO